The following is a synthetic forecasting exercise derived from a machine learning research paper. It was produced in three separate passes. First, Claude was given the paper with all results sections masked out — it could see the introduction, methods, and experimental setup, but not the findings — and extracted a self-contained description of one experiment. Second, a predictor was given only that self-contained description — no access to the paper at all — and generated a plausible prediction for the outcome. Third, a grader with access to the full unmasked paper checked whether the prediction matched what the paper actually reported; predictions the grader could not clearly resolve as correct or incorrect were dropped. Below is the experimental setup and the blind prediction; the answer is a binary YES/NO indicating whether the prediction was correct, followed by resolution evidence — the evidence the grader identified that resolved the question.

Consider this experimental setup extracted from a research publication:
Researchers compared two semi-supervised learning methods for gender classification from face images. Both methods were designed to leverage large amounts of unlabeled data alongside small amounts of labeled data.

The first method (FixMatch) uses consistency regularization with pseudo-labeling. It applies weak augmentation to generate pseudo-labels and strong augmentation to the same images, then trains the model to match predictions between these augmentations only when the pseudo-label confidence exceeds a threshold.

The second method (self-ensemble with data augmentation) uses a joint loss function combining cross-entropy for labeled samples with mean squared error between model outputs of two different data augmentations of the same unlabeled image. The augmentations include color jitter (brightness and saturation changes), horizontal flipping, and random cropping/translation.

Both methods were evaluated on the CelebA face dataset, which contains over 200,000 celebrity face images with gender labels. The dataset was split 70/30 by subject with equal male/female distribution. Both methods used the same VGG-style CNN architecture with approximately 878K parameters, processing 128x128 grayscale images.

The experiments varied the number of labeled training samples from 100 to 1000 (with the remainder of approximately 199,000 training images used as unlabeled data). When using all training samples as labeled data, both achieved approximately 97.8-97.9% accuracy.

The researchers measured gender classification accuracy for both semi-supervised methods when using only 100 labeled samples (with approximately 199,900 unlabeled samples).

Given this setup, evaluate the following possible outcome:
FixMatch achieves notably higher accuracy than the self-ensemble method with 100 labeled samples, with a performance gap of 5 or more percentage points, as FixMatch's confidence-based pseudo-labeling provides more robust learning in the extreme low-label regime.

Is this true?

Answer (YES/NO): YES